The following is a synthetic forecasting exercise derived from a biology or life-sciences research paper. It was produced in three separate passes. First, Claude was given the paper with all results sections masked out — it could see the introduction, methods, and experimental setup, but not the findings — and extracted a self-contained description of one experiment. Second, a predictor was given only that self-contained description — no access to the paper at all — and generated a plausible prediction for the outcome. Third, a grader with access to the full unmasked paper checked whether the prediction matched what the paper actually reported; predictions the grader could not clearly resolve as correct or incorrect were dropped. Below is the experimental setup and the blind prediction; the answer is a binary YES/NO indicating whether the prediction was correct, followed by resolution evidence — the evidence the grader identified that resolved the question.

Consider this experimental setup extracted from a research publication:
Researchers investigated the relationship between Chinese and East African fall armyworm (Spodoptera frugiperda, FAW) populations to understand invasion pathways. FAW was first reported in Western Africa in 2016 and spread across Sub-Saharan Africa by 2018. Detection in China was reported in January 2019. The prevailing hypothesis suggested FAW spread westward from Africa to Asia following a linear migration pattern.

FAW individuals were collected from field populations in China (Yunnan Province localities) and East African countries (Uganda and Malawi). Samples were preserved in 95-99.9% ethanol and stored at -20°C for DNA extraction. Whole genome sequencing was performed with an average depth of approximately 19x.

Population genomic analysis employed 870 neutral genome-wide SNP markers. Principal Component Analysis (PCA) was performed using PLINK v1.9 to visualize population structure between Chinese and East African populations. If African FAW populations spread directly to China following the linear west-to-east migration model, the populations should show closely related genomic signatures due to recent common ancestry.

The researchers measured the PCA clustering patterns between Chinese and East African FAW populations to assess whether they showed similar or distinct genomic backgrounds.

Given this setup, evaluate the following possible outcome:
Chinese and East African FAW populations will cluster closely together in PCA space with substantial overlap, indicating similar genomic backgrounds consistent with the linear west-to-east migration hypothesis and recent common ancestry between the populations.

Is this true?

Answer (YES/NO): NO